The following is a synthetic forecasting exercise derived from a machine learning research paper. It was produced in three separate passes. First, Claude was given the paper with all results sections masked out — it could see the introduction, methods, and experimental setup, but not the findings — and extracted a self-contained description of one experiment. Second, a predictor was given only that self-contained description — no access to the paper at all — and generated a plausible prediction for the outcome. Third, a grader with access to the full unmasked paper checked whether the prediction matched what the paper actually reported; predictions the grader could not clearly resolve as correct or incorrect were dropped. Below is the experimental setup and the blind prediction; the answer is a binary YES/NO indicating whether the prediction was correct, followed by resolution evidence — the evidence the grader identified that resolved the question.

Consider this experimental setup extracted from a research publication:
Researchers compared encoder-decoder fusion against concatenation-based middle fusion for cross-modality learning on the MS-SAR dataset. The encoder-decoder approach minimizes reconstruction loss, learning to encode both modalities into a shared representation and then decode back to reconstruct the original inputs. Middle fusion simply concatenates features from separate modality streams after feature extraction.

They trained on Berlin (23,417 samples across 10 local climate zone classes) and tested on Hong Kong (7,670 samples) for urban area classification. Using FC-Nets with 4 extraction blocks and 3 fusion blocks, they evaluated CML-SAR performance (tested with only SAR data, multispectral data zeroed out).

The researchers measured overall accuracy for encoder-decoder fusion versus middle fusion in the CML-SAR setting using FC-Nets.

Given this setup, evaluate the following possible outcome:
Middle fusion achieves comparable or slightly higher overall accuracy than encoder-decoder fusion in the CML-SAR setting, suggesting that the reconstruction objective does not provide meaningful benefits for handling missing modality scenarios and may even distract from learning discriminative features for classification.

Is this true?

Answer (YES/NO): NO